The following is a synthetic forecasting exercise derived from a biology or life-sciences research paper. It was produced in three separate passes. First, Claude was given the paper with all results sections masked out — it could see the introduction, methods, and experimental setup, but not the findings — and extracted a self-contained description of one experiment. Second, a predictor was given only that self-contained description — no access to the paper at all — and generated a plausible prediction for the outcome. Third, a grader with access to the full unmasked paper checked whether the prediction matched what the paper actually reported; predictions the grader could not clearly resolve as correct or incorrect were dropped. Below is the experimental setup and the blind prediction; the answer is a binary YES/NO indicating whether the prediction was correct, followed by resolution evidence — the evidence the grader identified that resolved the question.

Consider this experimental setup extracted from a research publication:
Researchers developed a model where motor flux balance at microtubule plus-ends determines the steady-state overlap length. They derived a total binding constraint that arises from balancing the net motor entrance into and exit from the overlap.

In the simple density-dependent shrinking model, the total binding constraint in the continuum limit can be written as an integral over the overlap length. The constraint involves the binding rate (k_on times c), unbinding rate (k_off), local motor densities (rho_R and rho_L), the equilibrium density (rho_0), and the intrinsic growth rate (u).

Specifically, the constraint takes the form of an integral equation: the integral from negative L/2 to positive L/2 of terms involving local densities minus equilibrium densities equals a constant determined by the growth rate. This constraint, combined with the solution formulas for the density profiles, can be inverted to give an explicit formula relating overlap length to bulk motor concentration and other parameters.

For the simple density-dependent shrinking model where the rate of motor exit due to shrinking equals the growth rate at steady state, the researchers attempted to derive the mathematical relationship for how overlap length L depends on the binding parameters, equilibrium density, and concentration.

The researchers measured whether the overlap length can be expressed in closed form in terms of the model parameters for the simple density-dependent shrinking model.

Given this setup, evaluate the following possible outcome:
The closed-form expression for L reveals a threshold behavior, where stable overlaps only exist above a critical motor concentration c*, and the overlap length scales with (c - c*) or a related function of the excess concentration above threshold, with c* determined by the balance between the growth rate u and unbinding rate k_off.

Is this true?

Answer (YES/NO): NO